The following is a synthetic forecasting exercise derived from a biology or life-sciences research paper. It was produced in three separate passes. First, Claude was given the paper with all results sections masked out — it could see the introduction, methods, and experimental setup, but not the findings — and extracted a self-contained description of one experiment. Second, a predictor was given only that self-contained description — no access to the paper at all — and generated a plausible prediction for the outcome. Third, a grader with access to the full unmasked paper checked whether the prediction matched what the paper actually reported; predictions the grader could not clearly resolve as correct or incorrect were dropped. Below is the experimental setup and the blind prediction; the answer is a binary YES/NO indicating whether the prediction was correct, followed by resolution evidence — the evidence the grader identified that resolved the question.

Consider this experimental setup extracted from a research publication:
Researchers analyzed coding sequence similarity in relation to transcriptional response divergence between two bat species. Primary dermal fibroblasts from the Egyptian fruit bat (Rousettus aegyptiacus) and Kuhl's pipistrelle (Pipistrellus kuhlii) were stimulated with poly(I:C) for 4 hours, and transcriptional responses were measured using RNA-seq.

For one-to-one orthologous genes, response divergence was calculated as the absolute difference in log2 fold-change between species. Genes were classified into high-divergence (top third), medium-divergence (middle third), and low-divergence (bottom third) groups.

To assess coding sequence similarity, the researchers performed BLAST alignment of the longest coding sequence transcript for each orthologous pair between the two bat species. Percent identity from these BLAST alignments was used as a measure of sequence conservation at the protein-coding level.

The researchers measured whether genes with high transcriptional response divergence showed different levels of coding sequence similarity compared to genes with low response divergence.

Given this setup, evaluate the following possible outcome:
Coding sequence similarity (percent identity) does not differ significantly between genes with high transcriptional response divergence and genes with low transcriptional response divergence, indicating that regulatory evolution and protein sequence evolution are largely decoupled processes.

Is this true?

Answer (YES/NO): NO